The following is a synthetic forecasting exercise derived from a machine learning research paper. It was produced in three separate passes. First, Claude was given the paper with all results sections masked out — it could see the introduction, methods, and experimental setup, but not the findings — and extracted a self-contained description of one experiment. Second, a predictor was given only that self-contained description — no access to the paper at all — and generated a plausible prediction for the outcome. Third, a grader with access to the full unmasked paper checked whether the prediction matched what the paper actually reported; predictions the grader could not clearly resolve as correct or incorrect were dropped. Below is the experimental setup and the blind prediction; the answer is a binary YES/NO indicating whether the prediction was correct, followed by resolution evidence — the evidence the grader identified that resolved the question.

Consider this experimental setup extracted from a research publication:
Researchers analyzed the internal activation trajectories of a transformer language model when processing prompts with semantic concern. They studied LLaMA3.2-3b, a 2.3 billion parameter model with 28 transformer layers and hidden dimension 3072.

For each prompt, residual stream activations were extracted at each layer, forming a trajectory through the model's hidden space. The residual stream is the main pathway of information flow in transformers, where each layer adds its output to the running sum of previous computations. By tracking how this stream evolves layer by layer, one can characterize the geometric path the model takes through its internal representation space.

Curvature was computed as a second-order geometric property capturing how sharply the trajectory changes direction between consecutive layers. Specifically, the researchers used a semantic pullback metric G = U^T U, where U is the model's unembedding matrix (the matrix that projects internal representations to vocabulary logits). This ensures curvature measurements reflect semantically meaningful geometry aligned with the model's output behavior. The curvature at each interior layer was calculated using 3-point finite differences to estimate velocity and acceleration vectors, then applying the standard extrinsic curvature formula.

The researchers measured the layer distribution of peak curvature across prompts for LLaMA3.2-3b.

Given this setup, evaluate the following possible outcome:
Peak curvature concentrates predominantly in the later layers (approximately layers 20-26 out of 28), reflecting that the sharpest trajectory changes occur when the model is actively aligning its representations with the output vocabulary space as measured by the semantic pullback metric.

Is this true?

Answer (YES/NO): NO